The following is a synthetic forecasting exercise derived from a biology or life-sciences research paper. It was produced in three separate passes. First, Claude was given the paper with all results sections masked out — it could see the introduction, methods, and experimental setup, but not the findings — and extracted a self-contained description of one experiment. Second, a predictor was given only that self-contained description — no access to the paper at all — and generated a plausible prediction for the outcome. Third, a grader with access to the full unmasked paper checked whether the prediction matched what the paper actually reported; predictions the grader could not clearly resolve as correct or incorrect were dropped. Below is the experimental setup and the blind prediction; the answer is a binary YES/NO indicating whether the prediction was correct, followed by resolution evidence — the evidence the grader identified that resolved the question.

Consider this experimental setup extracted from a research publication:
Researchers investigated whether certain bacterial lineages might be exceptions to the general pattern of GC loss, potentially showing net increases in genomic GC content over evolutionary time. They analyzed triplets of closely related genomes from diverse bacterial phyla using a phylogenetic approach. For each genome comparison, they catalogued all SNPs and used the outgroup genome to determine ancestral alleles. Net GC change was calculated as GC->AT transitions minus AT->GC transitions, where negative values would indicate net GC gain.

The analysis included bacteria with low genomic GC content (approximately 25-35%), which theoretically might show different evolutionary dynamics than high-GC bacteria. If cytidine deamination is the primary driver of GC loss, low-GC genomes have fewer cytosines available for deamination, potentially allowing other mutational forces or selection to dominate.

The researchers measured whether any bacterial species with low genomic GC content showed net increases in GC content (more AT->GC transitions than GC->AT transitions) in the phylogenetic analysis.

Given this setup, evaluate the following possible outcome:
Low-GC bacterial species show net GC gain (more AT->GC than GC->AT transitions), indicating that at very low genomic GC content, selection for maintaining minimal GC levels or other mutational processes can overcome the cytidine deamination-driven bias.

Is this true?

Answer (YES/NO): YES